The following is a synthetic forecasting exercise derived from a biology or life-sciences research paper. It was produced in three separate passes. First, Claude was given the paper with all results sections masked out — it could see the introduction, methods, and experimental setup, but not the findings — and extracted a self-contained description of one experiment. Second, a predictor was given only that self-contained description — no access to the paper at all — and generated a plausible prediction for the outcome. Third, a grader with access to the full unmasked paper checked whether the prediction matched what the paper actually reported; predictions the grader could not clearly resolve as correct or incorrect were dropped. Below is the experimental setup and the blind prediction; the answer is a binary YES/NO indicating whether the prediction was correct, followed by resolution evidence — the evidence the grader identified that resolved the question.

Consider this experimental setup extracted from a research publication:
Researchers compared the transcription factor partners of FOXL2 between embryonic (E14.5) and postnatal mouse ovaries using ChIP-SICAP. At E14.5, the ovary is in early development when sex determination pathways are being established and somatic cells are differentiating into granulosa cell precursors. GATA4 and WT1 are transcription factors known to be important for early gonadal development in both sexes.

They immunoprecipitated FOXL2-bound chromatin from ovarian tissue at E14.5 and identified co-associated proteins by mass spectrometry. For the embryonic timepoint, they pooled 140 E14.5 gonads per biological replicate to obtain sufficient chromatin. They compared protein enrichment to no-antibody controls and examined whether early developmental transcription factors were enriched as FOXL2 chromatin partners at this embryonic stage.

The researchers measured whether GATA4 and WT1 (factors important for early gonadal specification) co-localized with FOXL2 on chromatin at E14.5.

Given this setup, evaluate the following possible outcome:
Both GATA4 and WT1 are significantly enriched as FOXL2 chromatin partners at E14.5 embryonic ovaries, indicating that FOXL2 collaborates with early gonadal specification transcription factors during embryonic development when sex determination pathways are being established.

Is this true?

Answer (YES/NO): YES